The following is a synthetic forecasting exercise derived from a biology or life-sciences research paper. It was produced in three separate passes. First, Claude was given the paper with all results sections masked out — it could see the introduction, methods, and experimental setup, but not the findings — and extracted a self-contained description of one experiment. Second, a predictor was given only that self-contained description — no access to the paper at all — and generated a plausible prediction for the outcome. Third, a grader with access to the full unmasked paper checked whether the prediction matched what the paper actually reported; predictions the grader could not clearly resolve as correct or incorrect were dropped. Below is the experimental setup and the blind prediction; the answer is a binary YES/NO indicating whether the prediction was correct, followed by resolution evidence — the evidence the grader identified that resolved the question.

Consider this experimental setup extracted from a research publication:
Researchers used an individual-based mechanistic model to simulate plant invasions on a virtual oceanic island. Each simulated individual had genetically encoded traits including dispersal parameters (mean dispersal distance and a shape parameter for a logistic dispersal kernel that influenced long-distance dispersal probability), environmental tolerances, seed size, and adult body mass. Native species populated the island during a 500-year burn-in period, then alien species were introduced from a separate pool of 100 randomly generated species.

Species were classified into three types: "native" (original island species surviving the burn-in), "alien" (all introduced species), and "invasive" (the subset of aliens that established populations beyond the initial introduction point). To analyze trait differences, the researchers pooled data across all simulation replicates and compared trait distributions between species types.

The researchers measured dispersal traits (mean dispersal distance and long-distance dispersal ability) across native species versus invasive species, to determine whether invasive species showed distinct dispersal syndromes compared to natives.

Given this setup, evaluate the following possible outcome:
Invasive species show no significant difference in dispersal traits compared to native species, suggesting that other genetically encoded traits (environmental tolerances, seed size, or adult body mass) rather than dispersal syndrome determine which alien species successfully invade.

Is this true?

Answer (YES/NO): NO